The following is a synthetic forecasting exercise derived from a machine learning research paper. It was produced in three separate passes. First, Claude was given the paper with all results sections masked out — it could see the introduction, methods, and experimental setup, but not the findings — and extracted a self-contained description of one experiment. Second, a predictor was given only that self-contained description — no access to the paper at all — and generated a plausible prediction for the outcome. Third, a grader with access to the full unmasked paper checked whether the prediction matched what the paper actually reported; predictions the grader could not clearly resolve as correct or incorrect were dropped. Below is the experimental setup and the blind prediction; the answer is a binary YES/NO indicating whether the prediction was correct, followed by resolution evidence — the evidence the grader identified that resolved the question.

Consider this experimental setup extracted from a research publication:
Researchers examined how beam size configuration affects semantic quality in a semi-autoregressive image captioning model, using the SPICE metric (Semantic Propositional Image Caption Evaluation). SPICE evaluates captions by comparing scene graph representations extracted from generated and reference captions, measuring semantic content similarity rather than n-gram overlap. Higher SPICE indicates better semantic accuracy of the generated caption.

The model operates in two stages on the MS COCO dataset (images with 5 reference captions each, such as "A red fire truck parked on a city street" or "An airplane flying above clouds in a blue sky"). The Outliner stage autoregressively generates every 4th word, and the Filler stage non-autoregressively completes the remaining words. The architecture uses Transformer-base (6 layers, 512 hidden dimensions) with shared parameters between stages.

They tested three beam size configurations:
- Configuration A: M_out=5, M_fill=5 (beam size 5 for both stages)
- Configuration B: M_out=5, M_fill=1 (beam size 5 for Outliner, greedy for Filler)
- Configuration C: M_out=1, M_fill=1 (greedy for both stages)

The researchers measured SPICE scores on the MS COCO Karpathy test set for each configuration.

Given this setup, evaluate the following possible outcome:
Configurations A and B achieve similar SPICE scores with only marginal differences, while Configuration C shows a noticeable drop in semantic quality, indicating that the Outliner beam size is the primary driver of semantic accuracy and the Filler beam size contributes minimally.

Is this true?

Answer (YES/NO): YES